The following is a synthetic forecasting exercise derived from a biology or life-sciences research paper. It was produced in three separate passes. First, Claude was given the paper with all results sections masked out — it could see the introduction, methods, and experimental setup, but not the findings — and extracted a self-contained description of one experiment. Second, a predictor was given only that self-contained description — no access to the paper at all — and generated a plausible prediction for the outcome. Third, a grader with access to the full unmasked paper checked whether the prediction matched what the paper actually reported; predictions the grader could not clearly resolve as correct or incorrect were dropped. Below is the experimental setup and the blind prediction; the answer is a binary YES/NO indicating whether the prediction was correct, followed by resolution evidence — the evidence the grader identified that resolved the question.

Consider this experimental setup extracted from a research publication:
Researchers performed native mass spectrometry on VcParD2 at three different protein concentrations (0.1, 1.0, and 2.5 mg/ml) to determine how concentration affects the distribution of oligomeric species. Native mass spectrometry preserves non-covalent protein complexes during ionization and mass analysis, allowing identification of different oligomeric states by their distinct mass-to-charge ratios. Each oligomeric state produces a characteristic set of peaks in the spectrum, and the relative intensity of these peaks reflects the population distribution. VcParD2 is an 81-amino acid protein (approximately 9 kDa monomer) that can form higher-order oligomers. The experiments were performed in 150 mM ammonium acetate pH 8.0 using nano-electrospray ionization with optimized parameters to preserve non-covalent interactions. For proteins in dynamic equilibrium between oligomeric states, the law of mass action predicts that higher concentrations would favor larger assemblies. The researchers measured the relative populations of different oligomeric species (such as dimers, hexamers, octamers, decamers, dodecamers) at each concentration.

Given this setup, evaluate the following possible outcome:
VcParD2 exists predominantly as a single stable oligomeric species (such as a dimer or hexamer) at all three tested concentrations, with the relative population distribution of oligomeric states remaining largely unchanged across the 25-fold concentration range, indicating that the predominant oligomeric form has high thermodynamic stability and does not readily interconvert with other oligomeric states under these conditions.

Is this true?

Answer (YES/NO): NO